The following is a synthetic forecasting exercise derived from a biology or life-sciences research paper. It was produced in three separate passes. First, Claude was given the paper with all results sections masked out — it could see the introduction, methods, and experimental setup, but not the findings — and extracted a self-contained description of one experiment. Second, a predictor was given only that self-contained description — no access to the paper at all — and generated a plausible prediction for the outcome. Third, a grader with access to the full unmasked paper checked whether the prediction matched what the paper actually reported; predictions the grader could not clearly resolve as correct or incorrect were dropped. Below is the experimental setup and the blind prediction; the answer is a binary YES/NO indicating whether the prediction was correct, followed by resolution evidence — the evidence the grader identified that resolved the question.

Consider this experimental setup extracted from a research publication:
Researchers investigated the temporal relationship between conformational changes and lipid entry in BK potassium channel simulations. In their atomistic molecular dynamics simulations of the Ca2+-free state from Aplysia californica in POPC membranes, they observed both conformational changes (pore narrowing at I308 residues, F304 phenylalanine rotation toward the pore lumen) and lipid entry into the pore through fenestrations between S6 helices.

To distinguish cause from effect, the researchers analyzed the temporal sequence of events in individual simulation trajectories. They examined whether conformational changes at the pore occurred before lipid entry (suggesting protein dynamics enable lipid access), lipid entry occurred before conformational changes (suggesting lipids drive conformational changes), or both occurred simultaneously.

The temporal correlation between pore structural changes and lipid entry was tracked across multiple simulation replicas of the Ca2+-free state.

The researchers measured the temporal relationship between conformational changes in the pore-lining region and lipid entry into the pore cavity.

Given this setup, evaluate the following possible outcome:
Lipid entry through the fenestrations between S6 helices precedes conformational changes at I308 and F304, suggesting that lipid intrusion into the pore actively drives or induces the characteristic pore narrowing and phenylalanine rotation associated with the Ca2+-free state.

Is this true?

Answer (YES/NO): NO